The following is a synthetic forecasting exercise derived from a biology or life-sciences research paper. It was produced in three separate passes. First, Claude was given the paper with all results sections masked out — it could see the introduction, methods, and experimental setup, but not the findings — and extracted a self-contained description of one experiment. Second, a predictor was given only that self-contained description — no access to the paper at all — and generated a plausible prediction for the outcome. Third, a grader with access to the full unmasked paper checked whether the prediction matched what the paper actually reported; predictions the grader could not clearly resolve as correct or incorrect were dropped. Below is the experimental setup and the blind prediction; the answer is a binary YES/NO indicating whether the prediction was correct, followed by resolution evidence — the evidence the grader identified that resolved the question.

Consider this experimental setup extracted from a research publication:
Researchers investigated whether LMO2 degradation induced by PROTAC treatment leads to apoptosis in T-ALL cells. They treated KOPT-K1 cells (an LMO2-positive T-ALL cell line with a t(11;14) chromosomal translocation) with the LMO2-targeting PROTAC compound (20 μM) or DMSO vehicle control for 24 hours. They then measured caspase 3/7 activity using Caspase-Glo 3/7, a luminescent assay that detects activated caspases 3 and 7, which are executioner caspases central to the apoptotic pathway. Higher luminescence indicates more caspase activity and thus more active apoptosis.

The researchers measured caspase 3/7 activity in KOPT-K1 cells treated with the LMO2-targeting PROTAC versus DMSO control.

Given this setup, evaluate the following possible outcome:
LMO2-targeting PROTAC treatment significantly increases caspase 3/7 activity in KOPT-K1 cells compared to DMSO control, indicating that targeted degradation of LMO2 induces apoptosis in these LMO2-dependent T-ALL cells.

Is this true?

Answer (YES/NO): YES